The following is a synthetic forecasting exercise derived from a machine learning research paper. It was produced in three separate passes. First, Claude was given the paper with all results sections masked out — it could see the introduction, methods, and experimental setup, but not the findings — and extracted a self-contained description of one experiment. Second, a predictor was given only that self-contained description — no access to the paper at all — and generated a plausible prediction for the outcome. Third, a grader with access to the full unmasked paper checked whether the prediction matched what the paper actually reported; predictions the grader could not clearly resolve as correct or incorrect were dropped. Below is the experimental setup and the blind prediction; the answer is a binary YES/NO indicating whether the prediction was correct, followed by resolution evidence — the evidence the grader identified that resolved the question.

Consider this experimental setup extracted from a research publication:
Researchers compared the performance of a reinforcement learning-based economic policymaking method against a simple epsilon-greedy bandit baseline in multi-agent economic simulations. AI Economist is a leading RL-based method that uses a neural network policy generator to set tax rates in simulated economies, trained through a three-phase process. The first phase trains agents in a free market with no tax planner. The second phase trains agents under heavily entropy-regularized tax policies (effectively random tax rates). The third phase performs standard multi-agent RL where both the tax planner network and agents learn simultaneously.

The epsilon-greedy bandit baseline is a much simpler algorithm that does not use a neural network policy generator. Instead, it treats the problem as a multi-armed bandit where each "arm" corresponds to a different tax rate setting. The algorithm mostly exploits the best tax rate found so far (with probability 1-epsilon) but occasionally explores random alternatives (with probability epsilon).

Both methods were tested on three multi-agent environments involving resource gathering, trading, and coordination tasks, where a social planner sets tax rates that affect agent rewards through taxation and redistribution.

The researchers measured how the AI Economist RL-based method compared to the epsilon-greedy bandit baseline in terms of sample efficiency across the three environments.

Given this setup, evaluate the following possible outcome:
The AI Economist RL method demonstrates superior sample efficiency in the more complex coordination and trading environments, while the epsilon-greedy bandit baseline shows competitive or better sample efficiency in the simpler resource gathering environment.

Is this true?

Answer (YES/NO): NO